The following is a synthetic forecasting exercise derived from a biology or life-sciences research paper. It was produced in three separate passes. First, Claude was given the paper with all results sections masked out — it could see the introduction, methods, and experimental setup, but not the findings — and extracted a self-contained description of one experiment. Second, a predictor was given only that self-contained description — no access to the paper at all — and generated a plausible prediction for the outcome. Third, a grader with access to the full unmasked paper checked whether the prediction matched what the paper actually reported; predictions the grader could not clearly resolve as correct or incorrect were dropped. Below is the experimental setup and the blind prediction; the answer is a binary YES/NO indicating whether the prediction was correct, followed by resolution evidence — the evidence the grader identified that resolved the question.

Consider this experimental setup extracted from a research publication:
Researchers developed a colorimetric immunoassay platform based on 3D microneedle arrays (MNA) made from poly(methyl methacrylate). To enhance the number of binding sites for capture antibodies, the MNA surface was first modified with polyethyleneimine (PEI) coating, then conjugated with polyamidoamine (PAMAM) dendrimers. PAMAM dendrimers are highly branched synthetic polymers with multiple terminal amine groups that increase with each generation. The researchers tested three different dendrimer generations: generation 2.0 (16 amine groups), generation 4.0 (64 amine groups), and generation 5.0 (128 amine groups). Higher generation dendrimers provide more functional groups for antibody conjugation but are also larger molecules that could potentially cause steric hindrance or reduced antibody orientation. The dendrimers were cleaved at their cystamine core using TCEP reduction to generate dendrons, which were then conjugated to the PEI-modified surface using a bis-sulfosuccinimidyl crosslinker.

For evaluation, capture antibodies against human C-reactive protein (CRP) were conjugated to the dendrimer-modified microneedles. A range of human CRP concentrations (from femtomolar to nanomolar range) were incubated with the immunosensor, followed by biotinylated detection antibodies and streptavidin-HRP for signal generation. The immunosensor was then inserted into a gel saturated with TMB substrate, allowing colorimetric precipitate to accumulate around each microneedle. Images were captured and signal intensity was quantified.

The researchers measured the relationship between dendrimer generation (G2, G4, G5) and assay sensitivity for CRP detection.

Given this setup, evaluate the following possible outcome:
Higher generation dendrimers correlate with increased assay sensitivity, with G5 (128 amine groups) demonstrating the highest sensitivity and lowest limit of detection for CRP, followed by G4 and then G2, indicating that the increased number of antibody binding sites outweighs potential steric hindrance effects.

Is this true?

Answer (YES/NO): YES